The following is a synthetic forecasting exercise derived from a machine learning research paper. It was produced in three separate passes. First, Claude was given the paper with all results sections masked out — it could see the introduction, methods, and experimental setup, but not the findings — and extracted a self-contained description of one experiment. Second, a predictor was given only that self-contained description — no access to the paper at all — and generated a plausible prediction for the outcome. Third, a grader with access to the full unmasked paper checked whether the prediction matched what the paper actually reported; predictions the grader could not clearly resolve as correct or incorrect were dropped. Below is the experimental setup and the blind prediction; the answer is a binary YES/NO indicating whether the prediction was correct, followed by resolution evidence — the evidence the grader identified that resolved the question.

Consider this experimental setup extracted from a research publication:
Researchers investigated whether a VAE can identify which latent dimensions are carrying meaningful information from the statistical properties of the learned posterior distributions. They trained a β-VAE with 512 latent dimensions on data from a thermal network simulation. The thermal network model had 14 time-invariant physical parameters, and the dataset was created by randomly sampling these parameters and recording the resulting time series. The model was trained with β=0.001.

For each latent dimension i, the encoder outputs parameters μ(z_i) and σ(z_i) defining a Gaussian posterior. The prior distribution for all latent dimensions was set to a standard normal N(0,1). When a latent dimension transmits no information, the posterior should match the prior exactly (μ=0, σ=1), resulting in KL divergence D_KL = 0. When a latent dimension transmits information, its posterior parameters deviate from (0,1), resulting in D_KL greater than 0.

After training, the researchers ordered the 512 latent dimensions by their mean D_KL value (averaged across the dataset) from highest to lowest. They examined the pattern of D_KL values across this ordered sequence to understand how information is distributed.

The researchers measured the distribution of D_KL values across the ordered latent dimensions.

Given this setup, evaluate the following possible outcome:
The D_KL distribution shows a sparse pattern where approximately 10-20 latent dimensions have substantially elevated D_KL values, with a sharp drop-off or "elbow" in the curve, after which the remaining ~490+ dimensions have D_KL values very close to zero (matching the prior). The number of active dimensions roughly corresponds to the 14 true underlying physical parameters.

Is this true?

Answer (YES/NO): NO